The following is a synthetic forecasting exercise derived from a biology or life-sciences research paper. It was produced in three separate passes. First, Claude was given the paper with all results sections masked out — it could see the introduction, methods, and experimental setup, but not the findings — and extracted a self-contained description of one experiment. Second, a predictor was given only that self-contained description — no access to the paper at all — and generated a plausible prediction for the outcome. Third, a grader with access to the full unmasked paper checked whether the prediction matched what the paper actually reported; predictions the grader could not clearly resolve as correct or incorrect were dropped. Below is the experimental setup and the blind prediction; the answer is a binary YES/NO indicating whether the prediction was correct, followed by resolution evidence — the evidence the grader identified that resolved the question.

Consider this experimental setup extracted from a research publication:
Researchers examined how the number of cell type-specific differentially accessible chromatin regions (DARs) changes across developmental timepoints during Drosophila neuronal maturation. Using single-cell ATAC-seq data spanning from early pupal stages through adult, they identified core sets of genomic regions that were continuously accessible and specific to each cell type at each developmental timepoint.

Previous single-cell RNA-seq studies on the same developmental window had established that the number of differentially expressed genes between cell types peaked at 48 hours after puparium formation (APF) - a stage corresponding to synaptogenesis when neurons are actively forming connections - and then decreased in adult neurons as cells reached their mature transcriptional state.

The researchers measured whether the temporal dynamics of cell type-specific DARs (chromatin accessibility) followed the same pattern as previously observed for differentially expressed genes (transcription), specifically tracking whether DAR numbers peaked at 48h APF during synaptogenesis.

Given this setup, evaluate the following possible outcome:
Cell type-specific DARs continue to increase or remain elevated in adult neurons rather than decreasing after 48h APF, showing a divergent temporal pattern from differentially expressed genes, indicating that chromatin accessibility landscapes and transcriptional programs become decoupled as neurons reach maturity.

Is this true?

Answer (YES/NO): NO